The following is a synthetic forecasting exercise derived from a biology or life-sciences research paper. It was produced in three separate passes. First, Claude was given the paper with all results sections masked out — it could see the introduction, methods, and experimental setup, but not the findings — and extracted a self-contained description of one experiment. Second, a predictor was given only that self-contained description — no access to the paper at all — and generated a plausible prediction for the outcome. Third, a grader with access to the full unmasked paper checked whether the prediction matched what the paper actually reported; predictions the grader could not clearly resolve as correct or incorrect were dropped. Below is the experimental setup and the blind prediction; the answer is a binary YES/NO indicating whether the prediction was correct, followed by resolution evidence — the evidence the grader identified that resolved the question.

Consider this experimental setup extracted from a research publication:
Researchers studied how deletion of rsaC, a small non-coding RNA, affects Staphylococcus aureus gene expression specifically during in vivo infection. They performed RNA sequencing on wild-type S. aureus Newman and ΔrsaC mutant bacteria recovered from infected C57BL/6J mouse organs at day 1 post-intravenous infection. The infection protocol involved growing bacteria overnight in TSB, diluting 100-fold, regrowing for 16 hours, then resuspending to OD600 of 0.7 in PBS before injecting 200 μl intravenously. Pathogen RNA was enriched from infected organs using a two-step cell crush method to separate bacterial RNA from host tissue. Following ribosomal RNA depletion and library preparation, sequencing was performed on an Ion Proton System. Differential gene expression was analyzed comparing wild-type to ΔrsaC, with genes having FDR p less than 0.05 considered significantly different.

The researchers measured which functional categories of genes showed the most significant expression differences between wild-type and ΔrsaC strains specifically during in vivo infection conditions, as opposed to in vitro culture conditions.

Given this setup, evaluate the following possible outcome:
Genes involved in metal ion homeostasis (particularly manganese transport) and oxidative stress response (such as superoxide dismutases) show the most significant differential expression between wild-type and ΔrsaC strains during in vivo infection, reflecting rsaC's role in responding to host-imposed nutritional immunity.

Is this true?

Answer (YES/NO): NO